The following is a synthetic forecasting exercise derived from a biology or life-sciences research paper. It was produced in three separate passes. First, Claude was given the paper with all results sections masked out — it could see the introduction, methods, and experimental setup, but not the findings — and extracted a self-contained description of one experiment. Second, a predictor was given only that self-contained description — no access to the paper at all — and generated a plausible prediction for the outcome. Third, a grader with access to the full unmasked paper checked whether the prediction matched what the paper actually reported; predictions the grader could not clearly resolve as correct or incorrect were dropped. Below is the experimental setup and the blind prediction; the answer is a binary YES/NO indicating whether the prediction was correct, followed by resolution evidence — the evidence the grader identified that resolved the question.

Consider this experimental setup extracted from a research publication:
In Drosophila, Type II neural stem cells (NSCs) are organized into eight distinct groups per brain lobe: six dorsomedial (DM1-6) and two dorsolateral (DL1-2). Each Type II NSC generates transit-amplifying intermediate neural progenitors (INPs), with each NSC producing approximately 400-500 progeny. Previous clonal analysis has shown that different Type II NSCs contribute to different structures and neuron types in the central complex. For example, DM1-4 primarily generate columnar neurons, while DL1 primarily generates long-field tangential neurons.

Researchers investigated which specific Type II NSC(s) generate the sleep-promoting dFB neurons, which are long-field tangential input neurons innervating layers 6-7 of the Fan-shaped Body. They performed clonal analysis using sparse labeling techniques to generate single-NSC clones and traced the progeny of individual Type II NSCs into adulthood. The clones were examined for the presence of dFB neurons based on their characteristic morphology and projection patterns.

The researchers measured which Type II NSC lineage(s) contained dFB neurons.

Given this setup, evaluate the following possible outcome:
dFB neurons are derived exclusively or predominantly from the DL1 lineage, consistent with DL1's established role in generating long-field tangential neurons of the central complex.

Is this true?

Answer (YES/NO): YES